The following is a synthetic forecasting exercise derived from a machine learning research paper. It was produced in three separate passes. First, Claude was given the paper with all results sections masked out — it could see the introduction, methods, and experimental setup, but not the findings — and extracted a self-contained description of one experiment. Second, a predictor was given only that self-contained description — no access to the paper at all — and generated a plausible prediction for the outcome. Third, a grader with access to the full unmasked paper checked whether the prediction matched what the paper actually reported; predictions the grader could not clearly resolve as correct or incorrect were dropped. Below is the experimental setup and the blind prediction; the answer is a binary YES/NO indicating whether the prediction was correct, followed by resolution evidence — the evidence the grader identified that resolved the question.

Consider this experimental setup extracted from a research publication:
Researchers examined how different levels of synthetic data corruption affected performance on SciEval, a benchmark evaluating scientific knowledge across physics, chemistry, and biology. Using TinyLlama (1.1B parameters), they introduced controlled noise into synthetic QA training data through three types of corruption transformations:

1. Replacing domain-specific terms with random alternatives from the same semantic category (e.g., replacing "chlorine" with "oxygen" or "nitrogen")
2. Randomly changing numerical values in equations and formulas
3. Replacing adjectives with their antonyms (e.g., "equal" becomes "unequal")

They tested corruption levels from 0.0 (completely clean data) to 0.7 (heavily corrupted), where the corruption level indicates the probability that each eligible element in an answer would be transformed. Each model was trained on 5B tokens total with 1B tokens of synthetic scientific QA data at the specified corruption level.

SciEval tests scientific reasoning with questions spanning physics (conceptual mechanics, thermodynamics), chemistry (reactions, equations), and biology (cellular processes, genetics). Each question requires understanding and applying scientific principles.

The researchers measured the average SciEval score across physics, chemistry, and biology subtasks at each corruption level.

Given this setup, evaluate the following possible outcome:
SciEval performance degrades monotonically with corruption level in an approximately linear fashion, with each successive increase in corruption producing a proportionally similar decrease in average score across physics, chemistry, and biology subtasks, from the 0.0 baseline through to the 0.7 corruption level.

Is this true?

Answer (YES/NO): NO